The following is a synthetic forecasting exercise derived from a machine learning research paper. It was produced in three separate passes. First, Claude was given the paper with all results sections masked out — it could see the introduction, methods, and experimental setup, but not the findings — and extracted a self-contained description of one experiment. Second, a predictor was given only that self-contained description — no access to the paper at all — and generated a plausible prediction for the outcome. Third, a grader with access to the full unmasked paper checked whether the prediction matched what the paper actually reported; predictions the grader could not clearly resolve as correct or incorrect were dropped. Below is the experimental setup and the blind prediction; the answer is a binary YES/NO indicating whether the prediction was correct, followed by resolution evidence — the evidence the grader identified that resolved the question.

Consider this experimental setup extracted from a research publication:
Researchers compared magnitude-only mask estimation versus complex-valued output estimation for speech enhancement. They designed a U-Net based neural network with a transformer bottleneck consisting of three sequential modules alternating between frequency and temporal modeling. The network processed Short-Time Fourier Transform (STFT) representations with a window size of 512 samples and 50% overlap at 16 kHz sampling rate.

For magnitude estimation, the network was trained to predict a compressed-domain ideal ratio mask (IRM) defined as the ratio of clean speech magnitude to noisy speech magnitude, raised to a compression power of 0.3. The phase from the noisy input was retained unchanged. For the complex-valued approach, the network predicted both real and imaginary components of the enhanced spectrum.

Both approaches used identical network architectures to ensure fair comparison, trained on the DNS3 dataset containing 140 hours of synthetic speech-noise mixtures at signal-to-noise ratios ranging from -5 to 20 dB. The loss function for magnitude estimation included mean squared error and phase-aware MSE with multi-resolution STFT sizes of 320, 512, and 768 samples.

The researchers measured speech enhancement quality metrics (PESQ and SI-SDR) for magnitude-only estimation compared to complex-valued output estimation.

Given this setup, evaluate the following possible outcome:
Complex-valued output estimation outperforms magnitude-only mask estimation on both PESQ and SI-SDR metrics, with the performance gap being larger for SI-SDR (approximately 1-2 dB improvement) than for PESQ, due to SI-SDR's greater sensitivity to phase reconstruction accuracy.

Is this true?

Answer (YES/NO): NO